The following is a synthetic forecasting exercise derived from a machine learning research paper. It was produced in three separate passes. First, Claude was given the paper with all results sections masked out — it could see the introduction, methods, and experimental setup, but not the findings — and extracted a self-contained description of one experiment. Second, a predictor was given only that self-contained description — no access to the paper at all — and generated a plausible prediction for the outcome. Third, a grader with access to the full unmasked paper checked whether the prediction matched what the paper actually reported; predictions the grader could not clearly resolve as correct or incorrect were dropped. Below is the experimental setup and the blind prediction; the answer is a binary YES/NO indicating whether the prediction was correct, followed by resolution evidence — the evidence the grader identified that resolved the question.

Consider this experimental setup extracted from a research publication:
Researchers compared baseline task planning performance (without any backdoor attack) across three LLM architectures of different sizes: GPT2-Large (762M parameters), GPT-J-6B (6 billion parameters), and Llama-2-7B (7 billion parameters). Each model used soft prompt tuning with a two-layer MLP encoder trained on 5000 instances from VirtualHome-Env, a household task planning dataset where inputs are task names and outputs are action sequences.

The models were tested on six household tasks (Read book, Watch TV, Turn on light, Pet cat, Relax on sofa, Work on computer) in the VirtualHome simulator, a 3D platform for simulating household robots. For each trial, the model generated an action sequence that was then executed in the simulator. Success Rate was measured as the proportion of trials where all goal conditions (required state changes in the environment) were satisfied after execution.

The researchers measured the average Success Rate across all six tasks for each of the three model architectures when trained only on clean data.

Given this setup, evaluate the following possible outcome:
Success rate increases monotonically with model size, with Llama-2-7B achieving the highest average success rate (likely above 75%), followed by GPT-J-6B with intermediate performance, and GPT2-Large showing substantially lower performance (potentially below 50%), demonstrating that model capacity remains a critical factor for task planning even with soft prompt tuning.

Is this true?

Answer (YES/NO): NO